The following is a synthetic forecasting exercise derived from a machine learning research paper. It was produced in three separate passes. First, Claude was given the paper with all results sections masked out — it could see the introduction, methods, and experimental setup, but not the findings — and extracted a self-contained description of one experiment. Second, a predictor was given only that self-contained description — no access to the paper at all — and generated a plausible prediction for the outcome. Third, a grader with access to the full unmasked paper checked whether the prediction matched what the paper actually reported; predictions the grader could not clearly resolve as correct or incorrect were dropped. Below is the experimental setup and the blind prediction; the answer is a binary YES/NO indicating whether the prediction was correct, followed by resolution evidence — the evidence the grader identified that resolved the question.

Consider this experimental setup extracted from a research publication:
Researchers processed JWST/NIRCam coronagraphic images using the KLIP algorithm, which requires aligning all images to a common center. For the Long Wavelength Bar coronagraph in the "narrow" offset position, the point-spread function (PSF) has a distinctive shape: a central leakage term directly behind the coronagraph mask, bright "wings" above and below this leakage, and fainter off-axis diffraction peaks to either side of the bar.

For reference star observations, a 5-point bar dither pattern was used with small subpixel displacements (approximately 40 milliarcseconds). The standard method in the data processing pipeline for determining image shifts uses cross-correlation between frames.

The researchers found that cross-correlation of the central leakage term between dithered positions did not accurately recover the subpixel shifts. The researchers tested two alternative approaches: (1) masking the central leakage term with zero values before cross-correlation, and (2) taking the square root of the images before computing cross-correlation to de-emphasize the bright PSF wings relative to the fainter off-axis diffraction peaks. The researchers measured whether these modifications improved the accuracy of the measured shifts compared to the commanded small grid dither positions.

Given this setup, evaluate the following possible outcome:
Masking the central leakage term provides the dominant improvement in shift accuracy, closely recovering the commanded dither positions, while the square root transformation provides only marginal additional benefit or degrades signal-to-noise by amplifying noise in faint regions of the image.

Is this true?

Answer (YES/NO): NO